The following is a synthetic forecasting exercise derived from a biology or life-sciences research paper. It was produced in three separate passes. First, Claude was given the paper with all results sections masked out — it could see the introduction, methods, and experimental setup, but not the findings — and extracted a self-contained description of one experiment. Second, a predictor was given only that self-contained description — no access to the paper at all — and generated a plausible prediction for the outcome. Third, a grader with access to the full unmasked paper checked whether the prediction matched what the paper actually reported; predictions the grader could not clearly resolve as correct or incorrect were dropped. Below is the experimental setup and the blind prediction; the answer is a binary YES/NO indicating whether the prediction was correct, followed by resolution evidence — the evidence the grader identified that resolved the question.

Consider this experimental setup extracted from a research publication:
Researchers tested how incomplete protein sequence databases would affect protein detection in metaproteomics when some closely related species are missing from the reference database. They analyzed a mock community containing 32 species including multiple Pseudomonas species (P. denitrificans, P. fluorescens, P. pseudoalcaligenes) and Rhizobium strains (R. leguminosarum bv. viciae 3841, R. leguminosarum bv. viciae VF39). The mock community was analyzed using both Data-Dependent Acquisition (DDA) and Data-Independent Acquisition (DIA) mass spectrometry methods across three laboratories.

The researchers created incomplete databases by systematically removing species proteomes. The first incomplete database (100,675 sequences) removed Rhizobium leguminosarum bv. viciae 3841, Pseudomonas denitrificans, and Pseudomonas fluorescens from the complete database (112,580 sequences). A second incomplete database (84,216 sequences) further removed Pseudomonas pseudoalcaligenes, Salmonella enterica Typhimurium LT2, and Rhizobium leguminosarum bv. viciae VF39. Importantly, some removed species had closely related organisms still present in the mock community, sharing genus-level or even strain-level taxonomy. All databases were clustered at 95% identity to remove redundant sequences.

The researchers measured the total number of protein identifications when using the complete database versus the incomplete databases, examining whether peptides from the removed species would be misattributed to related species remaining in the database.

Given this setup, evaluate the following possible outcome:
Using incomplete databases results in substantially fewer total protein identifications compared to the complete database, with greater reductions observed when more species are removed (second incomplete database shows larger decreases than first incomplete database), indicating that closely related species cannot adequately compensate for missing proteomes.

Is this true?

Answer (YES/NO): NO